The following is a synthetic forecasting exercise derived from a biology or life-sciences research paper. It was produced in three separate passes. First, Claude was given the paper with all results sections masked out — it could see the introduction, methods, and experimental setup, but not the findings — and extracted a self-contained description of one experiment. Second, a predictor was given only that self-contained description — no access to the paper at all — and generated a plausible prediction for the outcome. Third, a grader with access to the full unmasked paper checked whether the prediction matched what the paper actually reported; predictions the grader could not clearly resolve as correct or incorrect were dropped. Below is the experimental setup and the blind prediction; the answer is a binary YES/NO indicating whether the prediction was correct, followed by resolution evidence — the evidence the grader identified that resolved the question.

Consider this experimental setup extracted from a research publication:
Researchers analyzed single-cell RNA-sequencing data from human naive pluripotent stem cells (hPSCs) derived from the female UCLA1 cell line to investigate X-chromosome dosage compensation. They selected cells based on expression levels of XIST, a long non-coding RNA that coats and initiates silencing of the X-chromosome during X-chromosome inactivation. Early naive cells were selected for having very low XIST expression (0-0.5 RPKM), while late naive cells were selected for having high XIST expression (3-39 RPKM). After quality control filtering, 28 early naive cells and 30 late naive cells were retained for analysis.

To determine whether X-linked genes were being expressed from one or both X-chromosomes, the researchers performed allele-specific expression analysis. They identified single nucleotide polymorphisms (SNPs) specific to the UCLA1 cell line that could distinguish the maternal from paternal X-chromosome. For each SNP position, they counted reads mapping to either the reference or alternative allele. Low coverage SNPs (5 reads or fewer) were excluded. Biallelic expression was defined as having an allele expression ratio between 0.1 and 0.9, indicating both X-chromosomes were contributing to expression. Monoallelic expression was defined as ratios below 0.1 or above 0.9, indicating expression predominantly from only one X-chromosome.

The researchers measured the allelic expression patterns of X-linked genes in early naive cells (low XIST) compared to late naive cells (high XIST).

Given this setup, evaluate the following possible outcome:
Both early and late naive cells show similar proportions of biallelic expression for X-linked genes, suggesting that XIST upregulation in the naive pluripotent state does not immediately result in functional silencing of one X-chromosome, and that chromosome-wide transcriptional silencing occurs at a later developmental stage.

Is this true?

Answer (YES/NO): YES